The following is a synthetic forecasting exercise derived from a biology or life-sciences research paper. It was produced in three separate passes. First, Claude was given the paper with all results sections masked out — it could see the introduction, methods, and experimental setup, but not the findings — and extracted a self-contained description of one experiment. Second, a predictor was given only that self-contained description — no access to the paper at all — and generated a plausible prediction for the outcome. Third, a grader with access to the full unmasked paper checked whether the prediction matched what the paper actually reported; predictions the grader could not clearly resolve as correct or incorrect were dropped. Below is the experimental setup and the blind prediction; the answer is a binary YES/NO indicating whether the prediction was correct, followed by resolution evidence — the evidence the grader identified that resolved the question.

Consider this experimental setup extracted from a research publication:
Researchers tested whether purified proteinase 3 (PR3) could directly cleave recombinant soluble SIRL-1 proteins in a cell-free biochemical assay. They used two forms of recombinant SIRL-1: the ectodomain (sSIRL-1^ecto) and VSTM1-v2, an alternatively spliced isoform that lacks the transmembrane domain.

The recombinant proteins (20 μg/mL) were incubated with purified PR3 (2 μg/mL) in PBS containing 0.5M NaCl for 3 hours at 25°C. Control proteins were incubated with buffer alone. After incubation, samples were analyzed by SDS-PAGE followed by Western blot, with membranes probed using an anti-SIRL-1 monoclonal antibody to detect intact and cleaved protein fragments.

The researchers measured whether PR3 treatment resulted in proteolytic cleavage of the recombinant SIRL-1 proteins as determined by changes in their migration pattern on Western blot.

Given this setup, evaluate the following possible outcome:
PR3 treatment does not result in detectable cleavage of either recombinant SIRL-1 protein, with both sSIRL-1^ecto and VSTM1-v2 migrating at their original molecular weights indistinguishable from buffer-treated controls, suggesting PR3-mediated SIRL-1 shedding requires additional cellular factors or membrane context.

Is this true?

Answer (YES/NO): NO